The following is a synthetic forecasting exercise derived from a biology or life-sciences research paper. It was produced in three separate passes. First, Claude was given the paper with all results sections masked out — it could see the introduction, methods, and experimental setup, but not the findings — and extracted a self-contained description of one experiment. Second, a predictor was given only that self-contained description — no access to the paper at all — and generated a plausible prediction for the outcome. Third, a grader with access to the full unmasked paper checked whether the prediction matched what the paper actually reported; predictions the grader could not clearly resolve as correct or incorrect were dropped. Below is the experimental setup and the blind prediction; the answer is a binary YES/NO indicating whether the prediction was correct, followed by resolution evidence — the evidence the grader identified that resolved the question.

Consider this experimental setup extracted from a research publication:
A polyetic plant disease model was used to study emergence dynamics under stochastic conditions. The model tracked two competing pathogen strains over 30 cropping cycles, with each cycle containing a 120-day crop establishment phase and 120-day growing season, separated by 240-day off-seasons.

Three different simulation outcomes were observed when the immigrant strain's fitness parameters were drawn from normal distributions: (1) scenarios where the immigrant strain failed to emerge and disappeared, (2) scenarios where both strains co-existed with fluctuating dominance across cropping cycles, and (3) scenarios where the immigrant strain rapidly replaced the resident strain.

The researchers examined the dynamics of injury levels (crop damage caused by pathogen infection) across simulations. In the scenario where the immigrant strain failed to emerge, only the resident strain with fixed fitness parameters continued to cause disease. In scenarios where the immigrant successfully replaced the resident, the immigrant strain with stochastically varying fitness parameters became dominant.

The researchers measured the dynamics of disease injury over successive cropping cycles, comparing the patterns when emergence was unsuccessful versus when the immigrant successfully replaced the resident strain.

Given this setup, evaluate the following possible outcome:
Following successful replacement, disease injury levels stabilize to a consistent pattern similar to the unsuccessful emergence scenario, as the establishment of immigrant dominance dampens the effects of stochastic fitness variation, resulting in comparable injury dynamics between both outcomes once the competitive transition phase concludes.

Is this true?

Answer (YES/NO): NO